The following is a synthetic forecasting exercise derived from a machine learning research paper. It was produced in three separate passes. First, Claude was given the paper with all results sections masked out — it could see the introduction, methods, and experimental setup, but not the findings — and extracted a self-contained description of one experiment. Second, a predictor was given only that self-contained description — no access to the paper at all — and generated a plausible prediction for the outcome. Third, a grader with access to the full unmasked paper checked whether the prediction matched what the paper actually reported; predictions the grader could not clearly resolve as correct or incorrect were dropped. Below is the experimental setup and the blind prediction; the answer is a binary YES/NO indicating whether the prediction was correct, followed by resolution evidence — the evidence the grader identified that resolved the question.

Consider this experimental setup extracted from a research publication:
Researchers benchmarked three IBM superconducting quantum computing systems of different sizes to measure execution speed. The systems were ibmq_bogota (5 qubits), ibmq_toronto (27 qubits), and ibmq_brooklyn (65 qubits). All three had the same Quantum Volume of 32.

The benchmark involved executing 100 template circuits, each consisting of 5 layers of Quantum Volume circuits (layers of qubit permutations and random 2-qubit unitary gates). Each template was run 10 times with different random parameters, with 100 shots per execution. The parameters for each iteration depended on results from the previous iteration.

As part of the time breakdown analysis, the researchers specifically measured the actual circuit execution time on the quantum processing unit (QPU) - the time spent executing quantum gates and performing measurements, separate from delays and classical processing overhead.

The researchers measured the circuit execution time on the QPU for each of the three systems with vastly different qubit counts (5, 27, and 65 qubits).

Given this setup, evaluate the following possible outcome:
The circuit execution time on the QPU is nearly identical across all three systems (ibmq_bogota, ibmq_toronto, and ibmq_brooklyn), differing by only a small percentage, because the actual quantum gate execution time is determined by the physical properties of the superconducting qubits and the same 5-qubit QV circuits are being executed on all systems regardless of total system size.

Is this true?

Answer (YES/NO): NO